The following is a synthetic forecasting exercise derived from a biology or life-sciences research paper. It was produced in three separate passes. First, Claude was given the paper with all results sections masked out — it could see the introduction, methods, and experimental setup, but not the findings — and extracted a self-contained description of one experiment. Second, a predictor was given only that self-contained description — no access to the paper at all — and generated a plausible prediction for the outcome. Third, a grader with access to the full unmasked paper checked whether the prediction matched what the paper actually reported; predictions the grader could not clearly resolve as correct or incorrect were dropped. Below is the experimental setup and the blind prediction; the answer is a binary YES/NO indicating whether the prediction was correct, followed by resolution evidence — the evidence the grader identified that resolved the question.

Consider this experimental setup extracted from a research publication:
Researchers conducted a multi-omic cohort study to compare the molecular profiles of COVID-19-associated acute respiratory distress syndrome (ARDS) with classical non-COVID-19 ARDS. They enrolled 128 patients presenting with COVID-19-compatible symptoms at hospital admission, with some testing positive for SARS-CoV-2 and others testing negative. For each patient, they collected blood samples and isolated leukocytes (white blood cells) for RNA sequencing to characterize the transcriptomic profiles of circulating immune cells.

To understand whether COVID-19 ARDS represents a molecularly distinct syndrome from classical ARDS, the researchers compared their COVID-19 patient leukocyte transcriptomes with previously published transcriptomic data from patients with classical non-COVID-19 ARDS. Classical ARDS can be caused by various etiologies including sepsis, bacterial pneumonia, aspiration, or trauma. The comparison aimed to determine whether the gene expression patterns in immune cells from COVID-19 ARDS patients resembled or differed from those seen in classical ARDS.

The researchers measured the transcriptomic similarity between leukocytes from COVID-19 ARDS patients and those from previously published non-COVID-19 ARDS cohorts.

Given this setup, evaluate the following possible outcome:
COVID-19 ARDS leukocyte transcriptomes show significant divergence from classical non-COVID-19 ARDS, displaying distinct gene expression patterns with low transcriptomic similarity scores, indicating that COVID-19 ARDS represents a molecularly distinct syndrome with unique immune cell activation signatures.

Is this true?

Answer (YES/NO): NO